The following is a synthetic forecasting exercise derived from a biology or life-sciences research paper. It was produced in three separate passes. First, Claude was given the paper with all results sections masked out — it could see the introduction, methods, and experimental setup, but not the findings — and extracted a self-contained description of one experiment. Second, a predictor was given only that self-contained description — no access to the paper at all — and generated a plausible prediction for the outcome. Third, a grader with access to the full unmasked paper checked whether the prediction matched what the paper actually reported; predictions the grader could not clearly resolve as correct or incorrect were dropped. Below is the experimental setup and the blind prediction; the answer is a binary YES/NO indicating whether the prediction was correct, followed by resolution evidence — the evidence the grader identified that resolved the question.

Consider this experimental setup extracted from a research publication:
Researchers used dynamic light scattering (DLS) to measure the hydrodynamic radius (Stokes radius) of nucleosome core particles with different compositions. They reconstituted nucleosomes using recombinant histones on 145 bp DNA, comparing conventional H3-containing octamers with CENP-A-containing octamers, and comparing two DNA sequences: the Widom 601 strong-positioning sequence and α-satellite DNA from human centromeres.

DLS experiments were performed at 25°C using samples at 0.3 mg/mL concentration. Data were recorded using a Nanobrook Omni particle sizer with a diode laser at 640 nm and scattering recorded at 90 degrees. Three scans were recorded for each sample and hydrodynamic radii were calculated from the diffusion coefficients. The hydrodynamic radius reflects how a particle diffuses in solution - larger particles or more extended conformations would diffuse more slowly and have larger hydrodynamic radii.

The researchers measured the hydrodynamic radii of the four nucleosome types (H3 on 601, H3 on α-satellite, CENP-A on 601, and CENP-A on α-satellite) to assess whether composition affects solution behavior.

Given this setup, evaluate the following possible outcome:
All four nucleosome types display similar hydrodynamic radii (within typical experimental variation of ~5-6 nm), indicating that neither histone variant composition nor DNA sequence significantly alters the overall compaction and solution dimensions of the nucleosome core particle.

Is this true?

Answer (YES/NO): NO